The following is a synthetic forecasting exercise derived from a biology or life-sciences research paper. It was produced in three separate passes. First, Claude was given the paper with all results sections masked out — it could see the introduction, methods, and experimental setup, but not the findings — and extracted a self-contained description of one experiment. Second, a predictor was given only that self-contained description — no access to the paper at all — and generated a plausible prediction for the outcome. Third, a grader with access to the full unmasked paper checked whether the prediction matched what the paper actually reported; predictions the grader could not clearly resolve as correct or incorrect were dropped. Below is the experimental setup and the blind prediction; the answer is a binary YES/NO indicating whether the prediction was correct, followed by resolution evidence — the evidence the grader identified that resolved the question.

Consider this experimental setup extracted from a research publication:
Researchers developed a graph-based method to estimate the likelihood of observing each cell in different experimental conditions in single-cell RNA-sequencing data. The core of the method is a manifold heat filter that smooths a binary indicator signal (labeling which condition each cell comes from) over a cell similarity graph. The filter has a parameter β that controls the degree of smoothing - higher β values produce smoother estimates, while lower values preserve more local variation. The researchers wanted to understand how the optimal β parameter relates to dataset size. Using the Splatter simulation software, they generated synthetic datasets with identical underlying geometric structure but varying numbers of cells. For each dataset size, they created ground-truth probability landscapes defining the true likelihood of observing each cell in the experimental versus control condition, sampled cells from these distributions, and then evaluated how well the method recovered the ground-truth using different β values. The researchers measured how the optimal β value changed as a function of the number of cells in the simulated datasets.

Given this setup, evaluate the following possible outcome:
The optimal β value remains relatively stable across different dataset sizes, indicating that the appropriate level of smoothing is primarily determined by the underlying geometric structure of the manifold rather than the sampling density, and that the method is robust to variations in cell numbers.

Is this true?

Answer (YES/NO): NO